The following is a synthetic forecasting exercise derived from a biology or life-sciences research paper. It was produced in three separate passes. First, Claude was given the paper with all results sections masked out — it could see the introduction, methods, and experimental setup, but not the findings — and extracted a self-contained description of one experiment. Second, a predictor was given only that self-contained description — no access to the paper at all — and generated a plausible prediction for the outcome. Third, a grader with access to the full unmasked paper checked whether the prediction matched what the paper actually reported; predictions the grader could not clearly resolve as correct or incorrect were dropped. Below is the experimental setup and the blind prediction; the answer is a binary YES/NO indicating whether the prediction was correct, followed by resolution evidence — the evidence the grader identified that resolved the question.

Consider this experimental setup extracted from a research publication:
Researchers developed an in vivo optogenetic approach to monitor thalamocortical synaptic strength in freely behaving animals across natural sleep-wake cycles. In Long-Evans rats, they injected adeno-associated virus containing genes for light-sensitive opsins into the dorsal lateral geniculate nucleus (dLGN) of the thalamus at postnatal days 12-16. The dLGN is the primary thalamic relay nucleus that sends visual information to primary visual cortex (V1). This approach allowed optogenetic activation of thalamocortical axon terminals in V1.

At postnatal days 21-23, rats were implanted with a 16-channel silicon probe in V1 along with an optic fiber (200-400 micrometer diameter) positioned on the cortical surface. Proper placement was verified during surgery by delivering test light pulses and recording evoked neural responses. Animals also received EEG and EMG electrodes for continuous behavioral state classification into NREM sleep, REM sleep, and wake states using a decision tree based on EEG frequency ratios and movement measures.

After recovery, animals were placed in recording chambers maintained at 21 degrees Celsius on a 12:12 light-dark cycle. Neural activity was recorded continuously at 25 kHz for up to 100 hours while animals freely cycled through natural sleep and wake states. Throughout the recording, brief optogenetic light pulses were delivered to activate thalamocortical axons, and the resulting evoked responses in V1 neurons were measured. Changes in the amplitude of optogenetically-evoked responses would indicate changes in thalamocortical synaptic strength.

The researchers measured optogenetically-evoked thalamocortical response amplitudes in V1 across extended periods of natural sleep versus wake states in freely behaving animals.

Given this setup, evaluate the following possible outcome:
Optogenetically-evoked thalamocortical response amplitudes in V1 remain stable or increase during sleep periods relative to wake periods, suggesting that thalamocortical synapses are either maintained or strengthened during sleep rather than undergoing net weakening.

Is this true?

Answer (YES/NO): YES